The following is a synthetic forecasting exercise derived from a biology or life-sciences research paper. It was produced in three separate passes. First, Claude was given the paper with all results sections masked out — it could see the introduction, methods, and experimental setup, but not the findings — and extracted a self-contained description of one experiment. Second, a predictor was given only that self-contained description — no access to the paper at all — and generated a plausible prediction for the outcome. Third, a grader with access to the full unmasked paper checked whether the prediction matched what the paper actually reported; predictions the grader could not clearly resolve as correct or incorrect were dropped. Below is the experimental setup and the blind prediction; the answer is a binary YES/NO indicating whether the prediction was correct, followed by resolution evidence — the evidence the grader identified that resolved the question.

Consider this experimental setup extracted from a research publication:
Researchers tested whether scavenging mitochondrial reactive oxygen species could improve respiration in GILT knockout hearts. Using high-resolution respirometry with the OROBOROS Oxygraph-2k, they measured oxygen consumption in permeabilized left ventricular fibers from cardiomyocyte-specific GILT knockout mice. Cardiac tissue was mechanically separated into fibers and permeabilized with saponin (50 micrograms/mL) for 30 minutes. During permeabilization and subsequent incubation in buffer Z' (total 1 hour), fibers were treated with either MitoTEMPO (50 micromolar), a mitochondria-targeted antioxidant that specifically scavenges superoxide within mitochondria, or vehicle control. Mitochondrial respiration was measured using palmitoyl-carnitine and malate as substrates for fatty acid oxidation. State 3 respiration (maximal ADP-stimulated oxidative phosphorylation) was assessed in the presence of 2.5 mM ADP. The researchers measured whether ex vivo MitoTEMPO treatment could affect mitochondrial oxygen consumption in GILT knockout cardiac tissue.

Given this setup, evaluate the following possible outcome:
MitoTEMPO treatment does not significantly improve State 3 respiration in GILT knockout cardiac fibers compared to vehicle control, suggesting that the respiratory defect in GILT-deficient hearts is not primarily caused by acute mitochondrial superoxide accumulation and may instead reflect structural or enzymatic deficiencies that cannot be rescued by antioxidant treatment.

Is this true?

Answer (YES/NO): NO